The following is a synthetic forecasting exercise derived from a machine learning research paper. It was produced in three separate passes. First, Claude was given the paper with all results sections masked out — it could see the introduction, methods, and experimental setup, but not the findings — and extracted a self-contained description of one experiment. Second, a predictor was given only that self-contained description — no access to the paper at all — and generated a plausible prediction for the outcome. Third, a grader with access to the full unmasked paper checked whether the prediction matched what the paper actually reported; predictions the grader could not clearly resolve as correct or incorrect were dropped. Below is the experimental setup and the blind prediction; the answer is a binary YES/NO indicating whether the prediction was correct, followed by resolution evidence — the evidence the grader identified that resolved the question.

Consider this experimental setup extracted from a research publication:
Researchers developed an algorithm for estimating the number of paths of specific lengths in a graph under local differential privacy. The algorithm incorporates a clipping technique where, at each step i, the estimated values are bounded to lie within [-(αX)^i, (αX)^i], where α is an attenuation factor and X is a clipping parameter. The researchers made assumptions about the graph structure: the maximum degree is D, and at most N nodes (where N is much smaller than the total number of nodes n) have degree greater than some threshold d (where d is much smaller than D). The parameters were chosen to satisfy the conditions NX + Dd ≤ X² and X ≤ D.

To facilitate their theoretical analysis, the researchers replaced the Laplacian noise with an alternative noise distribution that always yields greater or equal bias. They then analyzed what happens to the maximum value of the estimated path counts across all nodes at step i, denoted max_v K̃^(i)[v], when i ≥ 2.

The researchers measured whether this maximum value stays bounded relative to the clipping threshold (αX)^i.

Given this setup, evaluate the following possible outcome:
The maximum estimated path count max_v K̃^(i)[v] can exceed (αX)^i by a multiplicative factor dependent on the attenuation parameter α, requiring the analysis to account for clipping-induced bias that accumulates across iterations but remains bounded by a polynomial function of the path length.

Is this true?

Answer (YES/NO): NO